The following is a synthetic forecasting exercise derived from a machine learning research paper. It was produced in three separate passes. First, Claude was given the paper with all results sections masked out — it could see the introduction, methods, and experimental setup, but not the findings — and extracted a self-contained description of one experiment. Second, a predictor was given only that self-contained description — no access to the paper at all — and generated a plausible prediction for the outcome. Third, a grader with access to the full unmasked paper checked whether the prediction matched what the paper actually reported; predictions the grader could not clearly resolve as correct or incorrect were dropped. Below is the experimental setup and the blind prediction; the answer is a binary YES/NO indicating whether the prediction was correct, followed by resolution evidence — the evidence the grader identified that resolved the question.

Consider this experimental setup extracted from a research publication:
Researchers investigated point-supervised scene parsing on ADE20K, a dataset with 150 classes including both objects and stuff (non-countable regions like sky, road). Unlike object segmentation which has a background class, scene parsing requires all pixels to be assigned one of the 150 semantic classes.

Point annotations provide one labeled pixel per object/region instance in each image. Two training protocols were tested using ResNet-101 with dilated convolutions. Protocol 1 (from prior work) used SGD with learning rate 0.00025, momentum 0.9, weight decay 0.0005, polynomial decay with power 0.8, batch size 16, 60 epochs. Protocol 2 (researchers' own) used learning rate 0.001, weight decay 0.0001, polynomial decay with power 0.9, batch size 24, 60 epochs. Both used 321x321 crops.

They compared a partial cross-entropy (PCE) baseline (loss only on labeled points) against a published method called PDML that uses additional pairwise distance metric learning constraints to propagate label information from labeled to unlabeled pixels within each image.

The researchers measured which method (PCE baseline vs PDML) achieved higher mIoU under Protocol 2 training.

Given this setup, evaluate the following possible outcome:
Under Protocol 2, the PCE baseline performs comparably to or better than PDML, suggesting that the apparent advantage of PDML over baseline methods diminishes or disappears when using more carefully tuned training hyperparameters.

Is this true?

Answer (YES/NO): YES